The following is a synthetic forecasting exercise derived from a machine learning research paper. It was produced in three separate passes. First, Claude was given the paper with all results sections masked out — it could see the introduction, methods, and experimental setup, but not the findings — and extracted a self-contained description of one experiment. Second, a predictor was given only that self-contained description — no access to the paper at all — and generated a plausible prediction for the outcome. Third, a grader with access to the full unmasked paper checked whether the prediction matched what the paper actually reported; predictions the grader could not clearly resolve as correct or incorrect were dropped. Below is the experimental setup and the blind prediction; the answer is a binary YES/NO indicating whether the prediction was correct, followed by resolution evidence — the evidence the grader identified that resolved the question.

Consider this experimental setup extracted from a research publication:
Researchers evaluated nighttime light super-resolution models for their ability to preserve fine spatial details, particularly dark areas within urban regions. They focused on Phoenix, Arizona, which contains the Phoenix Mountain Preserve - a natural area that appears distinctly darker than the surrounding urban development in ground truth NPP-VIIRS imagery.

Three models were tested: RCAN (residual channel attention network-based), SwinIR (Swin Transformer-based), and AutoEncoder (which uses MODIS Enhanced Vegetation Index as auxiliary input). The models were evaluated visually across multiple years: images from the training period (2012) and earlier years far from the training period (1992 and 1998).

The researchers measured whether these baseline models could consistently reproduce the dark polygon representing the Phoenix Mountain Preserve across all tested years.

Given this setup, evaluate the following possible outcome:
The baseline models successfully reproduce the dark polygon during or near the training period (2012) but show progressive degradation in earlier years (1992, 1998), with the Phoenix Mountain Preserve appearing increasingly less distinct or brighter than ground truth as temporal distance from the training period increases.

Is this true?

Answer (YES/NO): NO